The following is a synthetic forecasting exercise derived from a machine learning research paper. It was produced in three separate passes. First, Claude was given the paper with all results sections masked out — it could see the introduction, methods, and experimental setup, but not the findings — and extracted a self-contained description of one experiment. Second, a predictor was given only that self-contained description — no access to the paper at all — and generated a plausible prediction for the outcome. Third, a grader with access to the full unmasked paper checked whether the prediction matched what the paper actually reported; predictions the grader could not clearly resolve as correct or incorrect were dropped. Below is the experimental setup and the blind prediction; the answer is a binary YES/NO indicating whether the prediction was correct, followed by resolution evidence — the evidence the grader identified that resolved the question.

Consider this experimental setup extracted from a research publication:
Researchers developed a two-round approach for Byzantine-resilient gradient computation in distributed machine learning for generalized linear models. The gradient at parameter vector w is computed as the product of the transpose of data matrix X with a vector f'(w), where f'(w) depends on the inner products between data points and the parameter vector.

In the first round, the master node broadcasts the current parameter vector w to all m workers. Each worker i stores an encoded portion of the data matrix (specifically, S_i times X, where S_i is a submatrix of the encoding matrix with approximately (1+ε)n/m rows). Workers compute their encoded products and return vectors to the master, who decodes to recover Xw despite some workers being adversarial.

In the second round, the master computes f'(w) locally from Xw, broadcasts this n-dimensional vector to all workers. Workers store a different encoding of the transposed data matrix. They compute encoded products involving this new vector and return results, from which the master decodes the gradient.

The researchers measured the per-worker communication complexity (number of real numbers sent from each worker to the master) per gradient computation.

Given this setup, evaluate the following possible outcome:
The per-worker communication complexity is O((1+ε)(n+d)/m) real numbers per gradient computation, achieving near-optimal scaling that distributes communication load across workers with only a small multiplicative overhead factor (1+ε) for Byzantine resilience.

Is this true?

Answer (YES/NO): YES